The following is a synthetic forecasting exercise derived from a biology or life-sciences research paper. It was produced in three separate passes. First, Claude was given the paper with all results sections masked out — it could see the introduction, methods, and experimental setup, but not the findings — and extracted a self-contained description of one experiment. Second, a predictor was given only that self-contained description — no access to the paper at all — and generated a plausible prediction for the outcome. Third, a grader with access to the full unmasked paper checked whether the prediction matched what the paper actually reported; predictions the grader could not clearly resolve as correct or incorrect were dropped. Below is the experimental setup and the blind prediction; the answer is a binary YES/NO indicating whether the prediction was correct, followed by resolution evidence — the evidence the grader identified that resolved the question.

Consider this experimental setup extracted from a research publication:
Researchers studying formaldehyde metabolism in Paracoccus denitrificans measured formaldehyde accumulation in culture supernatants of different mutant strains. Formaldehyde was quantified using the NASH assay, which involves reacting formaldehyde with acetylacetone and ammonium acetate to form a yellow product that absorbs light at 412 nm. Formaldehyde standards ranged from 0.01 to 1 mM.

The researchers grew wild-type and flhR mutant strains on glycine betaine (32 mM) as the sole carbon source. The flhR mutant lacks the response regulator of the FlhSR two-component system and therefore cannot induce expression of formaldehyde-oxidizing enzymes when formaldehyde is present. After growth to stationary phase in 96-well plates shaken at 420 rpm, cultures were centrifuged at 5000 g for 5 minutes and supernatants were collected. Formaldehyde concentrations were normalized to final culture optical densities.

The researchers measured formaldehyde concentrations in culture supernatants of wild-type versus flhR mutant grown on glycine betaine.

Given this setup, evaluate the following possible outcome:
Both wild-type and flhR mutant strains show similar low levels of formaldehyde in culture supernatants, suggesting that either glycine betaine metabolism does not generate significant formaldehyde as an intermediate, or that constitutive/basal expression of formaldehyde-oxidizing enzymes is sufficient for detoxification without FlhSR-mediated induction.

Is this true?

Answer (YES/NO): NO